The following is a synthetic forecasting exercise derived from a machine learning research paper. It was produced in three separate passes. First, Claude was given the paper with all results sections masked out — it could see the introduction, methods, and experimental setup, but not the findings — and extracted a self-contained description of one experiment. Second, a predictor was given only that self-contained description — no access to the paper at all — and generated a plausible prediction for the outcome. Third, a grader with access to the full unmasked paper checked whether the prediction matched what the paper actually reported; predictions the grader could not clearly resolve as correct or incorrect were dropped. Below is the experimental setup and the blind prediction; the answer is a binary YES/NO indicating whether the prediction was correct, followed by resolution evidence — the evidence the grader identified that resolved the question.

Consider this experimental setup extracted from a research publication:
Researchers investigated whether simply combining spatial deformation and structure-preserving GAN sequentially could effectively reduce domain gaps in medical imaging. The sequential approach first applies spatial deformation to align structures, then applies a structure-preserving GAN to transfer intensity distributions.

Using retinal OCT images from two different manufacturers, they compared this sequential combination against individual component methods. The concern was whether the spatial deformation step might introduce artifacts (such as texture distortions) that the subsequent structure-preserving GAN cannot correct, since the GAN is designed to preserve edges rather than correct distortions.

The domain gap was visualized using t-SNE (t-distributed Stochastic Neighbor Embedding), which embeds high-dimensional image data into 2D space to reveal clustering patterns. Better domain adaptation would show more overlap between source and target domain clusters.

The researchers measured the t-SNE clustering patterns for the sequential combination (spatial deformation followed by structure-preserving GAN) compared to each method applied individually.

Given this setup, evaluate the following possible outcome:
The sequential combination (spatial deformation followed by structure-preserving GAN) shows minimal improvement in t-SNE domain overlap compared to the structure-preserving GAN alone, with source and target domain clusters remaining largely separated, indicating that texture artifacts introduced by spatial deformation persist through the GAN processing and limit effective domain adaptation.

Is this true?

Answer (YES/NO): NO